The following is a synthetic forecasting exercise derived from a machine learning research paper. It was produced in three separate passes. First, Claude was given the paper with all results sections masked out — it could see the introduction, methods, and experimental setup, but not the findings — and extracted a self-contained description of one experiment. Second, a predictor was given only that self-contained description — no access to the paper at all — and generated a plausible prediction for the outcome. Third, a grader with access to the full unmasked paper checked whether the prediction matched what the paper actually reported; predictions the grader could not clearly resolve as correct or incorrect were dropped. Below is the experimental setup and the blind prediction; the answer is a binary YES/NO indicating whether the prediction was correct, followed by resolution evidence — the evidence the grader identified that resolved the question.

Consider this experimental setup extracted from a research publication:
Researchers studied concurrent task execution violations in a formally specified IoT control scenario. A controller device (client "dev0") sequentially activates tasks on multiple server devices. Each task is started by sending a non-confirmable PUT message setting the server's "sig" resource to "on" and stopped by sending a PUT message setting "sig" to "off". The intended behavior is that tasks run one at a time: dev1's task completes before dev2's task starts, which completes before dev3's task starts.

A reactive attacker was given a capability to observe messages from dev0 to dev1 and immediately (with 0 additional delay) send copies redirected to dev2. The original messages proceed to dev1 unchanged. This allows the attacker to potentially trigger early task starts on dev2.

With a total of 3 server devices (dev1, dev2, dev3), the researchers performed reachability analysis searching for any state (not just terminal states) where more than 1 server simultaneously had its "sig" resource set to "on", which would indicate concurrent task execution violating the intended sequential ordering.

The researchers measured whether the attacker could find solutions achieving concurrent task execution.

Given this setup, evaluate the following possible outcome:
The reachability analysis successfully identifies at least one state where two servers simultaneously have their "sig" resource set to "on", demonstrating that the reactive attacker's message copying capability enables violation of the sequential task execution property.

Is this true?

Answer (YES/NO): YES